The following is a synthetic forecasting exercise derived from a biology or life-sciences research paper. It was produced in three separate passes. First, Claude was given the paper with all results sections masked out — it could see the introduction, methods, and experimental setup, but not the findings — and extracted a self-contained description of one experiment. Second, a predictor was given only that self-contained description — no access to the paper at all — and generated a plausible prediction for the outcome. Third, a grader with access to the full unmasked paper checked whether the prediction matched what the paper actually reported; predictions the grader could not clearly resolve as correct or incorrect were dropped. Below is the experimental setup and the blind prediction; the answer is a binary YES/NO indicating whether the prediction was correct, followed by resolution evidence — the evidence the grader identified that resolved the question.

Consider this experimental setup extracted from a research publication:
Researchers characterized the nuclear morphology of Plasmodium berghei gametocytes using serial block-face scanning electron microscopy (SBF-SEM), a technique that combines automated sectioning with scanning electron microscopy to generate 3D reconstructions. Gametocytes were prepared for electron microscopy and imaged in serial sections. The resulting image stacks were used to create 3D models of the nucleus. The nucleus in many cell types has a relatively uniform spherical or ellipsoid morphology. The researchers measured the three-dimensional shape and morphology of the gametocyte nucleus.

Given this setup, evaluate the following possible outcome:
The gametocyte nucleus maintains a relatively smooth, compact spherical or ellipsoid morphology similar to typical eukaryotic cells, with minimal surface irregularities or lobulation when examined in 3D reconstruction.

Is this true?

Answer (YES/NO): NO